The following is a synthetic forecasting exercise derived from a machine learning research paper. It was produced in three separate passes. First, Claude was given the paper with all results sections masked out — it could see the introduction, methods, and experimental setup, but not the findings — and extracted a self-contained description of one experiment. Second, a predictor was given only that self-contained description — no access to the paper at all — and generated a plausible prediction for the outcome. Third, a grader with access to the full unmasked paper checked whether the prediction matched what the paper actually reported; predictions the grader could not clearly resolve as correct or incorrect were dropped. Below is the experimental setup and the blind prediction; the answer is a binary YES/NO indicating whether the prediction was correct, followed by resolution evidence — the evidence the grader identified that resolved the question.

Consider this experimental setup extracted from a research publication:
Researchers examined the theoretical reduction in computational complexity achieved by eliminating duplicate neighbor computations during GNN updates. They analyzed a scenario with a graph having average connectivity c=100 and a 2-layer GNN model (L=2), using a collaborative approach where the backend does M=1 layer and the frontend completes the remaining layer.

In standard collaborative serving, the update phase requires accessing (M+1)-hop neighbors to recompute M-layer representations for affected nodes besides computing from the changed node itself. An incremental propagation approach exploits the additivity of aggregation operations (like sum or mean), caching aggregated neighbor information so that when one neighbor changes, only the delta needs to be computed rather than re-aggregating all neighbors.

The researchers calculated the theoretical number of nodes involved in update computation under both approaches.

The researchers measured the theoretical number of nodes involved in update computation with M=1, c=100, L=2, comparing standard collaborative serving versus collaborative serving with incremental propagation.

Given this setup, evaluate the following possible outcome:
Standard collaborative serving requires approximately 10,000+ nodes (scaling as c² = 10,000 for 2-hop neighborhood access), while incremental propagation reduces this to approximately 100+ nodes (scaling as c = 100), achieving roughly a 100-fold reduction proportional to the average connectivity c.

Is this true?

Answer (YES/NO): YES